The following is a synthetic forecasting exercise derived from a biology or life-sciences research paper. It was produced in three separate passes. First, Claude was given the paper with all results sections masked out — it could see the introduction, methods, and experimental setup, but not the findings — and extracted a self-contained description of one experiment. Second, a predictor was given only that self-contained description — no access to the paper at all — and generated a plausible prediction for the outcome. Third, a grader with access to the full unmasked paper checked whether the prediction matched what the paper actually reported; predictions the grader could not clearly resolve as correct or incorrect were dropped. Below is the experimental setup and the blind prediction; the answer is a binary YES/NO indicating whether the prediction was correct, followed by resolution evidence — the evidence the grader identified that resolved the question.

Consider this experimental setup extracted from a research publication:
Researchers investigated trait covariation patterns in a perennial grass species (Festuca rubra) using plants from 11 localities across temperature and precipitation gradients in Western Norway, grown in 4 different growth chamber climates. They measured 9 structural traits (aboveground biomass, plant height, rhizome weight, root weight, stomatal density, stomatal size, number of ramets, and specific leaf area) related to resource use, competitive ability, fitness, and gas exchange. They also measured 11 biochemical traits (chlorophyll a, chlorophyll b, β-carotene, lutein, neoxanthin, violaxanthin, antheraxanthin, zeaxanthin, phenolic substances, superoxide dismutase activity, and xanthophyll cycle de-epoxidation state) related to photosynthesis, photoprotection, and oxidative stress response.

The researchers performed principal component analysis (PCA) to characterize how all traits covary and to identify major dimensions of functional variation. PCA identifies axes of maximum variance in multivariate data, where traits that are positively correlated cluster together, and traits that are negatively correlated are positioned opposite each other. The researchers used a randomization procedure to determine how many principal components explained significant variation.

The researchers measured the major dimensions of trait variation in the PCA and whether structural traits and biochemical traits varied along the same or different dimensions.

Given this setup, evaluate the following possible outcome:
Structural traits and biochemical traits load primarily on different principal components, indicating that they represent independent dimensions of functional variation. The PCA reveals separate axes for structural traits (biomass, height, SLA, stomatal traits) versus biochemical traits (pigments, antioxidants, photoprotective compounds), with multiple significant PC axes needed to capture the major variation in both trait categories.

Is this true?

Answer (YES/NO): YES